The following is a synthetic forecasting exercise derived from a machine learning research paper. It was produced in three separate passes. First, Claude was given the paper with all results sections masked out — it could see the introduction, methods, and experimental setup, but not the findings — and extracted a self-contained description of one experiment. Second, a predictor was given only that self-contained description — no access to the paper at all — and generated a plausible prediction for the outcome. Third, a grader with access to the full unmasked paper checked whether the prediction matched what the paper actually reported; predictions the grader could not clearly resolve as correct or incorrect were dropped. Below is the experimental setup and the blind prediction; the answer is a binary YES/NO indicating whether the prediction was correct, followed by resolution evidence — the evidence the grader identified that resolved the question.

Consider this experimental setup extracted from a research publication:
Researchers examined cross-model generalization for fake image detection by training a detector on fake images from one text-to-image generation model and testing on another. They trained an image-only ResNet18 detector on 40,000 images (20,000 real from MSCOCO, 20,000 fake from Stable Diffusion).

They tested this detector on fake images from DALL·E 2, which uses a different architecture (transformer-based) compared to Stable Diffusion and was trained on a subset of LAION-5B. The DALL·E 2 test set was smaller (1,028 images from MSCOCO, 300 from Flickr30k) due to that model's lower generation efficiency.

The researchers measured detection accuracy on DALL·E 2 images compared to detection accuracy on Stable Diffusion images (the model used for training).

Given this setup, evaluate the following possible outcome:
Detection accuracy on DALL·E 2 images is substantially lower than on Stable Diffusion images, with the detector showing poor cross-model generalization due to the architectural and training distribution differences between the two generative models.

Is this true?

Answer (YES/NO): YES